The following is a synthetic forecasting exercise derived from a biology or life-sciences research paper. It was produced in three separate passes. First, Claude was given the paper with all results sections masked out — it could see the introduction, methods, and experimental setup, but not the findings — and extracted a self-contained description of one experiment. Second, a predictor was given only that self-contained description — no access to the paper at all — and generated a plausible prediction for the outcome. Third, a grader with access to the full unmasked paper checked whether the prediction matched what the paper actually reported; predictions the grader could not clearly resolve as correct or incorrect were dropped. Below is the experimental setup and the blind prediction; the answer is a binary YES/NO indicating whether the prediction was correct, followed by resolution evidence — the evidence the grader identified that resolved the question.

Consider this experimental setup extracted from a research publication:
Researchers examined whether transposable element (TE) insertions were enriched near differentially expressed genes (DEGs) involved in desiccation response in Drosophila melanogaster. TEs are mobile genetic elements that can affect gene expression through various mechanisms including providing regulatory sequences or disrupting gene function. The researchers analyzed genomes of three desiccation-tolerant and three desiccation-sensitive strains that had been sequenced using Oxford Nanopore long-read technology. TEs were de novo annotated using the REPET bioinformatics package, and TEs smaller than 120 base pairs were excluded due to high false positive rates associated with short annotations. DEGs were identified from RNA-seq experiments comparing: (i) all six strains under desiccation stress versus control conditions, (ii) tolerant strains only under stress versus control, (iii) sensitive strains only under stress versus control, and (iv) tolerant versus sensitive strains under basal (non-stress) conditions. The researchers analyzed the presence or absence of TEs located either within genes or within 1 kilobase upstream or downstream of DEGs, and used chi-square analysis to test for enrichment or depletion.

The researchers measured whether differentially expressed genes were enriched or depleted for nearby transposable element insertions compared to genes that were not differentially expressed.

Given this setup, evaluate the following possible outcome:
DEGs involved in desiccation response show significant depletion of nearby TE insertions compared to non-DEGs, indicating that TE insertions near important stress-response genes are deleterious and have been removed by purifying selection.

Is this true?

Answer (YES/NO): NO